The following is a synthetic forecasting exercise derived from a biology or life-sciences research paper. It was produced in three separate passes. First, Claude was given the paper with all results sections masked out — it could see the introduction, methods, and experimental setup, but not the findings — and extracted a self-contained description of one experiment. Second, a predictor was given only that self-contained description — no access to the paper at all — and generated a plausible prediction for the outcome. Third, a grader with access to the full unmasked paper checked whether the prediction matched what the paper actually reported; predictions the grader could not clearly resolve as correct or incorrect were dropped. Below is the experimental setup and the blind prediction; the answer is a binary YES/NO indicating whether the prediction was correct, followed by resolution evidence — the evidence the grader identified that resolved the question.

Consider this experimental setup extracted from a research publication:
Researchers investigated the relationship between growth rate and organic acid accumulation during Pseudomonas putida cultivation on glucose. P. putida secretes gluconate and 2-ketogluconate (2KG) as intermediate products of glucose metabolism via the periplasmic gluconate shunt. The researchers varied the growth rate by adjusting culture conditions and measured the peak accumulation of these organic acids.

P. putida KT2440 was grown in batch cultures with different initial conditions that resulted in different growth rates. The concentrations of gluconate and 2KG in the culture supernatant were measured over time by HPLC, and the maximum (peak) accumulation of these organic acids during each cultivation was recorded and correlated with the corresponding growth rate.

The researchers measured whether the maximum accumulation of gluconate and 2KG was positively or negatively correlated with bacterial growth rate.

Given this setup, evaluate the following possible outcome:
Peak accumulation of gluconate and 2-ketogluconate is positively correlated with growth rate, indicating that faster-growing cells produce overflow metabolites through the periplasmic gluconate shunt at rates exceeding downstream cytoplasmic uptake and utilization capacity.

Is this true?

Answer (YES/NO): NO